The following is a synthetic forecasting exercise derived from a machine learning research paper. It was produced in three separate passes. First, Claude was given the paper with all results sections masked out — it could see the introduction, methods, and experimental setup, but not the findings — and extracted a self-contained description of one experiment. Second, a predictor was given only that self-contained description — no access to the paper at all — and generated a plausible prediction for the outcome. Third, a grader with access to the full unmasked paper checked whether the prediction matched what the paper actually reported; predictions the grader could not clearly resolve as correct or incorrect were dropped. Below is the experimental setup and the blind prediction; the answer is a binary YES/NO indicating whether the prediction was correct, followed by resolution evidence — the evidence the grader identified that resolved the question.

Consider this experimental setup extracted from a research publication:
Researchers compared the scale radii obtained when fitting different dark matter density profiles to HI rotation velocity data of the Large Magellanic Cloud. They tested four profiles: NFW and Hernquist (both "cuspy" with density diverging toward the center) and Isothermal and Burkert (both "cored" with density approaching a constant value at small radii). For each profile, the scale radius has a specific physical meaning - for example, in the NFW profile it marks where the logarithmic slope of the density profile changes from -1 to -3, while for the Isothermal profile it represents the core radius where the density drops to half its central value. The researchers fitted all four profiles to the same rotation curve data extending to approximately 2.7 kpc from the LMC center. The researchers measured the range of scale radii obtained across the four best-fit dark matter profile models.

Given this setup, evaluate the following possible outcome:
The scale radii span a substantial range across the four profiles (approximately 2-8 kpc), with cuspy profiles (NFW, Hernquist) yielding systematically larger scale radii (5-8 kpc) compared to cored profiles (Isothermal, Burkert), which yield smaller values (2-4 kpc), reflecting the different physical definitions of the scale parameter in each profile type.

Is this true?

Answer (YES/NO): NO